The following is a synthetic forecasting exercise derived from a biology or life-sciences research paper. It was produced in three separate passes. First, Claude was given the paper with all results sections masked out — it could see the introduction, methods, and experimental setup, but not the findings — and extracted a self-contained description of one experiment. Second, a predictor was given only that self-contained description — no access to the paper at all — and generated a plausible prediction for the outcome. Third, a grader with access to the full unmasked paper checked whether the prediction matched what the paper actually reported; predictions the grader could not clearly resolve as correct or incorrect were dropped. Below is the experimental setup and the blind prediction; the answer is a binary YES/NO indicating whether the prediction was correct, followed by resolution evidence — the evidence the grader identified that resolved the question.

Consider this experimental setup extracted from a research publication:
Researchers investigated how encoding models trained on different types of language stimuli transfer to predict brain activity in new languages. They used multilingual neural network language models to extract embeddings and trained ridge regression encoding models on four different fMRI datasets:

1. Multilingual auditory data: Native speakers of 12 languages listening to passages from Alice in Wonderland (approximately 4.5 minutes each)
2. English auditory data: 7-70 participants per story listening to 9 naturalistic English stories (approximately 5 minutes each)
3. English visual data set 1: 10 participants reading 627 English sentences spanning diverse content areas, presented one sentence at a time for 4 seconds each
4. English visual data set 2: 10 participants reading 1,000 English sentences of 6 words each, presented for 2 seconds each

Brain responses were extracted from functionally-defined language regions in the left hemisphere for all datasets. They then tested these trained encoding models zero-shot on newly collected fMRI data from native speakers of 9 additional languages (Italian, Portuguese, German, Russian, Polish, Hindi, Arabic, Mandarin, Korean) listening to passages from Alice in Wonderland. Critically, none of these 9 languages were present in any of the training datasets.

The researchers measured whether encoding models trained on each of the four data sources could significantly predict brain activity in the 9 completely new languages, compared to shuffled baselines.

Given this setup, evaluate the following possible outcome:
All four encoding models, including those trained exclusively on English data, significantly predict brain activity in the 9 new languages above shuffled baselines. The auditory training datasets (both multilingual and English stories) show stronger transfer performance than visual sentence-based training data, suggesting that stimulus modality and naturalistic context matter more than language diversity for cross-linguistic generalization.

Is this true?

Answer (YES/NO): NO